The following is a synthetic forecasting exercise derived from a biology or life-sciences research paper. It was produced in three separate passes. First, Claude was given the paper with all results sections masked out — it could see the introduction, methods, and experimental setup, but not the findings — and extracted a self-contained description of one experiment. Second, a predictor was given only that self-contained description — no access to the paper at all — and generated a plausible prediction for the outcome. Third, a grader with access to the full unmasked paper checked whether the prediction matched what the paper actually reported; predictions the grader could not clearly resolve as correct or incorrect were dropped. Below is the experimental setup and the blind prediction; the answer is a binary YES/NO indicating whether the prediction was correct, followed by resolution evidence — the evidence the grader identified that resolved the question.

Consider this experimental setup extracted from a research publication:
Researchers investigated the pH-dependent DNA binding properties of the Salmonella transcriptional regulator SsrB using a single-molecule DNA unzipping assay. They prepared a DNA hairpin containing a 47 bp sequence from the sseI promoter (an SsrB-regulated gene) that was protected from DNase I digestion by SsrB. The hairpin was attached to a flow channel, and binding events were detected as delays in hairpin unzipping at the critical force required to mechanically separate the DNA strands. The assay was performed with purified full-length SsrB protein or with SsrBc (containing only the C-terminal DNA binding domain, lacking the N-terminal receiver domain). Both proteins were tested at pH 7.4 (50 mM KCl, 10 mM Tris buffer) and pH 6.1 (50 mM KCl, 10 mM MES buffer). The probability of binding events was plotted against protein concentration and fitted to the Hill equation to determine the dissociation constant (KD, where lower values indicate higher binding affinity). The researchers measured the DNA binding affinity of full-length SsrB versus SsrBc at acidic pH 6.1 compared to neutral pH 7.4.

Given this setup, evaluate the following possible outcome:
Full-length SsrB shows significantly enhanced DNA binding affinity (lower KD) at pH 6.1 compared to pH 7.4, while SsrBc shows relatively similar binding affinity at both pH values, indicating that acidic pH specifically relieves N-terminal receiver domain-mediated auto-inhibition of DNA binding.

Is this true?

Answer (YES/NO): NO